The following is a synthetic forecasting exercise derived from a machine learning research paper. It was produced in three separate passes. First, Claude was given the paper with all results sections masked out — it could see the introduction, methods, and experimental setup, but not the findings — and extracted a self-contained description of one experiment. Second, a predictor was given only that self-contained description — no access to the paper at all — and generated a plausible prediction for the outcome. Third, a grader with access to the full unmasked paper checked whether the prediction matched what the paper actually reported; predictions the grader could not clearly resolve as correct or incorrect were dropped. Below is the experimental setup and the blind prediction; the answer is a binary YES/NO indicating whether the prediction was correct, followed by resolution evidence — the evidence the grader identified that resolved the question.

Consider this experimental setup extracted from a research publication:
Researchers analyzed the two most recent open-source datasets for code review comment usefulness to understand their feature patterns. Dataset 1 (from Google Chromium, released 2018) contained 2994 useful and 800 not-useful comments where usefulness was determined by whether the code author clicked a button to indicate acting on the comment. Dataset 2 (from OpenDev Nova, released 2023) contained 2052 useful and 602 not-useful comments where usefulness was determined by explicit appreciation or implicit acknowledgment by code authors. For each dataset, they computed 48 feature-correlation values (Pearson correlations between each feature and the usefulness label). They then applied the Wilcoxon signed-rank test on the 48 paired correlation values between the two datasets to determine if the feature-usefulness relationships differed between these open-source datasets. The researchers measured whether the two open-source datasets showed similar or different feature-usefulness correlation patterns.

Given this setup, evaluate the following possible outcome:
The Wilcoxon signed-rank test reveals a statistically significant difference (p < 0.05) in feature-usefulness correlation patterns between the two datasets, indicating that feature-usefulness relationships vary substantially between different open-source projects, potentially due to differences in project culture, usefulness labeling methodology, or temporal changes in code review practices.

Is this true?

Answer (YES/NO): YES